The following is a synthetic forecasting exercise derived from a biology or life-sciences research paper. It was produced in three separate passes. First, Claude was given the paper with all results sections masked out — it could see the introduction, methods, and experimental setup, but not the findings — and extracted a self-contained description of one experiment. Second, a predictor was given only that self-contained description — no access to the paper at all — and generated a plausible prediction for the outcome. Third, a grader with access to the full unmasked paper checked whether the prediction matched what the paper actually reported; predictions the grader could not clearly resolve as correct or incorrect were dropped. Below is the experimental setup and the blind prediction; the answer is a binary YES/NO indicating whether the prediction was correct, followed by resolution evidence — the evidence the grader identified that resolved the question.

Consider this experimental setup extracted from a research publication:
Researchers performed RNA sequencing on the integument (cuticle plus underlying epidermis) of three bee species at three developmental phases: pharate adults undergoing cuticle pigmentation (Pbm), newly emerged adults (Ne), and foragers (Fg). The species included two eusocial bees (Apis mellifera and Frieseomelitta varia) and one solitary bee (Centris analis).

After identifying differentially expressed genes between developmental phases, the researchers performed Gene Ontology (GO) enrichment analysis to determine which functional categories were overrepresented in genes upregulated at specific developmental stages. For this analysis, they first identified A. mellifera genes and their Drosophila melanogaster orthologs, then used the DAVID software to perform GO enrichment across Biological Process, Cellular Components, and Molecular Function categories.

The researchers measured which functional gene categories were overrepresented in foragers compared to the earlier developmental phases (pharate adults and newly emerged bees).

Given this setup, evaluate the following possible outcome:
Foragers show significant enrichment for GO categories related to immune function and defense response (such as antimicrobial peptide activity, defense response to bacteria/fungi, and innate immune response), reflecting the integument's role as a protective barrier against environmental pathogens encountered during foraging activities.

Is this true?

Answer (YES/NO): NO